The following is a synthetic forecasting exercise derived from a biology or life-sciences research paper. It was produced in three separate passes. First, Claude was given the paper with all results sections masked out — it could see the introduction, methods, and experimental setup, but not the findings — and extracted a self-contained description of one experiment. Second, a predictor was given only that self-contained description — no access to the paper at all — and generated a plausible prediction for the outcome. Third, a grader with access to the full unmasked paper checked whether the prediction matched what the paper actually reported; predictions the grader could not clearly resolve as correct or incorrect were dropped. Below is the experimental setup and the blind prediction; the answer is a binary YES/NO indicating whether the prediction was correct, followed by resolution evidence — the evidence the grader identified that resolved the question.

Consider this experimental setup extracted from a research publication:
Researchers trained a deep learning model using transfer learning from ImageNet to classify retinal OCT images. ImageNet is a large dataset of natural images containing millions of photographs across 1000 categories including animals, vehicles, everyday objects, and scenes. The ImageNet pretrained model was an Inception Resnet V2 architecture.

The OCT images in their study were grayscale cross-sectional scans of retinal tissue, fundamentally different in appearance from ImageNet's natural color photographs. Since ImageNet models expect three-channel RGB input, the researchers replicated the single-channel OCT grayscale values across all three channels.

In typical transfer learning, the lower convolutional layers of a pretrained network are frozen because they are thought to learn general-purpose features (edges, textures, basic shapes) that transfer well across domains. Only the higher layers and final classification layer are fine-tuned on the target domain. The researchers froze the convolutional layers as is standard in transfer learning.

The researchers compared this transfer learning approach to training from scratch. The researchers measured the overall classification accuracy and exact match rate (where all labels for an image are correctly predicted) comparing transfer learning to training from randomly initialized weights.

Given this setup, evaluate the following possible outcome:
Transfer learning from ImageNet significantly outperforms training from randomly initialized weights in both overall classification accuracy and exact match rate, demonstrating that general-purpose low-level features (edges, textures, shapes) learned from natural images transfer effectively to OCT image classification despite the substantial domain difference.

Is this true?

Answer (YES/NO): NO